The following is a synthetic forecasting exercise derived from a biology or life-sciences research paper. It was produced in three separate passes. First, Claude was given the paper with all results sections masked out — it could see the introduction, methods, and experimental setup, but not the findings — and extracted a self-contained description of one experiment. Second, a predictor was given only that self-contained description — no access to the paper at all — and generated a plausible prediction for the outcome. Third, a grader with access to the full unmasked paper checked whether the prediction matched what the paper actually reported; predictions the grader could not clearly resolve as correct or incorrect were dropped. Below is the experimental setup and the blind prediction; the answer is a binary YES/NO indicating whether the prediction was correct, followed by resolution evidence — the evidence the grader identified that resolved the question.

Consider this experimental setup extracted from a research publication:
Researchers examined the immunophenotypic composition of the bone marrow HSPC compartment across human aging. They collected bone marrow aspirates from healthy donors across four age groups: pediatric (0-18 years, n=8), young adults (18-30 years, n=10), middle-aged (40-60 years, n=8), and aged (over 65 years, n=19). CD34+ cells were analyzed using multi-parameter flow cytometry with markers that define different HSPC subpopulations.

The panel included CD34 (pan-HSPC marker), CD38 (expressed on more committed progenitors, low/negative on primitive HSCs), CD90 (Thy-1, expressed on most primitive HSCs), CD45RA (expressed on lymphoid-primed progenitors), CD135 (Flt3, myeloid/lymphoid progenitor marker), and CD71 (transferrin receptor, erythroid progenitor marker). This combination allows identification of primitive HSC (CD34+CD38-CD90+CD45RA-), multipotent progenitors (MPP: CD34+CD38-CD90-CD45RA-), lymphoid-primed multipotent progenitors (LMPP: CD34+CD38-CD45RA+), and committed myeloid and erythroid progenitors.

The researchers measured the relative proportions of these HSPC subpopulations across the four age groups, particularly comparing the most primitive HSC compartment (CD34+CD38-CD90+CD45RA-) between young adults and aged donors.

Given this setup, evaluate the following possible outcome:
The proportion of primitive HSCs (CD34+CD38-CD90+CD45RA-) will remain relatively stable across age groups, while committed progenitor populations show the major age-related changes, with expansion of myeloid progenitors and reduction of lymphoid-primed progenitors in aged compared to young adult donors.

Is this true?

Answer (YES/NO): NO